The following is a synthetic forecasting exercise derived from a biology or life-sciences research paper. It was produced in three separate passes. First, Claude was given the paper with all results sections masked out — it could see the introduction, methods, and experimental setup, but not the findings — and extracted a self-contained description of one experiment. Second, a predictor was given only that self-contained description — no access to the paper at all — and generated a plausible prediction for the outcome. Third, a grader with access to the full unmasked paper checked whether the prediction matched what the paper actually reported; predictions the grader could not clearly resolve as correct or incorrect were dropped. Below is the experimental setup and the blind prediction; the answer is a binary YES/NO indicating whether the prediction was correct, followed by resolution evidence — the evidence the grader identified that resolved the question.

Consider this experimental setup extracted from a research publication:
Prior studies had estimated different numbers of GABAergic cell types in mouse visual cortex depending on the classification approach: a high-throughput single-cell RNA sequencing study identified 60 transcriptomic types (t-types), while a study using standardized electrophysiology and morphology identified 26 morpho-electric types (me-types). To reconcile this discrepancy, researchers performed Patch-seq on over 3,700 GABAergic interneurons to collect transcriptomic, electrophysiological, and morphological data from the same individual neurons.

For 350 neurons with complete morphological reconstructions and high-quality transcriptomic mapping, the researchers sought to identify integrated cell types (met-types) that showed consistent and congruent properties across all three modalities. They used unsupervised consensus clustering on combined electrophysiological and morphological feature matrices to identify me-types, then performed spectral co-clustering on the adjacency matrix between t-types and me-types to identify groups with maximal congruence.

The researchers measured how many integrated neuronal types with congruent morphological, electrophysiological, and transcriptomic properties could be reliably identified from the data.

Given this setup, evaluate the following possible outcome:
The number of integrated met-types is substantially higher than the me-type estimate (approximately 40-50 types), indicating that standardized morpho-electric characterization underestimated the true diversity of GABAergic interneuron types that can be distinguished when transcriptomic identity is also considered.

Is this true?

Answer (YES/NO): NO